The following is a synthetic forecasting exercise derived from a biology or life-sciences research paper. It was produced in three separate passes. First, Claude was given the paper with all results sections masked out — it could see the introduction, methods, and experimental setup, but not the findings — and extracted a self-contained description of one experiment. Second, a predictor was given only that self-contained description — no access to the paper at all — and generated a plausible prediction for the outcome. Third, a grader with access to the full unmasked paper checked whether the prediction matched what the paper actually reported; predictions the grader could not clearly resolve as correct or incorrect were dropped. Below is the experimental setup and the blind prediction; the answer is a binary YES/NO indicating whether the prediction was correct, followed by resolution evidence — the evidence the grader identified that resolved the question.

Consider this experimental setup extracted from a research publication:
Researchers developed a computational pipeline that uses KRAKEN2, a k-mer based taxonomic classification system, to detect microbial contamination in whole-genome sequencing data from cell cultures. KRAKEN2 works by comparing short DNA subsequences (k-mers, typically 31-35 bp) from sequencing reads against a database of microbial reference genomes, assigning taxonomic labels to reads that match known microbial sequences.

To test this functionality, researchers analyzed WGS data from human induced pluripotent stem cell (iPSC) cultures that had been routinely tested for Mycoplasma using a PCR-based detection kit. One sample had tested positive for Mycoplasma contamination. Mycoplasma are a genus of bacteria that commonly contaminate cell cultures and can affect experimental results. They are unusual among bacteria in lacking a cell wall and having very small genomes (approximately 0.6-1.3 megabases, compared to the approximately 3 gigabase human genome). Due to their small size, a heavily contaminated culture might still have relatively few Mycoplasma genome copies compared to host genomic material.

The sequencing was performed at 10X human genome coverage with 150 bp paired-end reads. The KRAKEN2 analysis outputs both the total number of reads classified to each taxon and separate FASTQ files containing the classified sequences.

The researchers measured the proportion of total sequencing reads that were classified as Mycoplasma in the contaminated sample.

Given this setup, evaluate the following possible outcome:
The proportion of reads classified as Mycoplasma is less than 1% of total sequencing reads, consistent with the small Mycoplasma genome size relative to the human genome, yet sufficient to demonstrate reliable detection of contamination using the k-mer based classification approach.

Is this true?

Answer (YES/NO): YES